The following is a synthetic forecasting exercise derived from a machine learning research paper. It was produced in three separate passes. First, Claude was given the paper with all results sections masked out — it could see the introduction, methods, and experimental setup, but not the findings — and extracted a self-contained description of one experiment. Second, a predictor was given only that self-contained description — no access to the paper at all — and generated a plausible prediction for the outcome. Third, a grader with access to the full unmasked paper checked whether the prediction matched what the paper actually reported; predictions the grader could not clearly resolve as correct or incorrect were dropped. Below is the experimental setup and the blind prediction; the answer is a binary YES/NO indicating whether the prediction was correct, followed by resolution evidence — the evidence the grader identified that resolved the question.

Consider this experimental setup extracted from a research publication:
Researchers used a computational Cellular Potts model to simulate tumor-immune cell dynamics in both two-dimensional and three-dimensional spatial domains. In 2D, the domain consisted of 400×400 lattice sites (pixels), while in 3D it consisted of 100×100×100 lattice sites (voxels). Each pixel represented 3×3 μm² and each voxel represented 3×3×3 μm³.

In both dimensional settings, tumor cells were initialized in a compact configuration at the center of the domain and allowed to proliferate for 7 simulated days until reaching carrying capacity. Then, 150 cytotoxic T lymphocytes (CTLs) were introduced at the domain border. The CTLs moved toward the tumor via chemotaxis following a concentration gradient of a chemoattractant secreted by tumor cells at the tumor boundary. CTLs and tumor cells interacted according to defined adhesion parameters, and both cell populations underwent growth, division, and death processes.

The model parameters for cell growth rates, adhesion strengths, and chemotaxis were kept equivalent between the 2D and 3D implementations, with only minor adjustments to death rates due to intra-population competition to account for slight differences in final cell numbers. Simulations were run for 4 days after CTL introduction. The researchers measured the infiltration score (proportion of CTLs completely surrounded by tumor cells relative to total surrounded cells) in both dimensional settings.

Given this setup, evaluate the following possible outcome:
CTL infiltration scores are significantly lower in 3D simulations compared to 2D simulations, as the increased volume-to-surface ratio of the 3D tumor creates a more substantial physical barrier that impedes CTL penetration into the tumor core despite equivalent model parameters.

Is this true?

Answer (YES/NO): NO